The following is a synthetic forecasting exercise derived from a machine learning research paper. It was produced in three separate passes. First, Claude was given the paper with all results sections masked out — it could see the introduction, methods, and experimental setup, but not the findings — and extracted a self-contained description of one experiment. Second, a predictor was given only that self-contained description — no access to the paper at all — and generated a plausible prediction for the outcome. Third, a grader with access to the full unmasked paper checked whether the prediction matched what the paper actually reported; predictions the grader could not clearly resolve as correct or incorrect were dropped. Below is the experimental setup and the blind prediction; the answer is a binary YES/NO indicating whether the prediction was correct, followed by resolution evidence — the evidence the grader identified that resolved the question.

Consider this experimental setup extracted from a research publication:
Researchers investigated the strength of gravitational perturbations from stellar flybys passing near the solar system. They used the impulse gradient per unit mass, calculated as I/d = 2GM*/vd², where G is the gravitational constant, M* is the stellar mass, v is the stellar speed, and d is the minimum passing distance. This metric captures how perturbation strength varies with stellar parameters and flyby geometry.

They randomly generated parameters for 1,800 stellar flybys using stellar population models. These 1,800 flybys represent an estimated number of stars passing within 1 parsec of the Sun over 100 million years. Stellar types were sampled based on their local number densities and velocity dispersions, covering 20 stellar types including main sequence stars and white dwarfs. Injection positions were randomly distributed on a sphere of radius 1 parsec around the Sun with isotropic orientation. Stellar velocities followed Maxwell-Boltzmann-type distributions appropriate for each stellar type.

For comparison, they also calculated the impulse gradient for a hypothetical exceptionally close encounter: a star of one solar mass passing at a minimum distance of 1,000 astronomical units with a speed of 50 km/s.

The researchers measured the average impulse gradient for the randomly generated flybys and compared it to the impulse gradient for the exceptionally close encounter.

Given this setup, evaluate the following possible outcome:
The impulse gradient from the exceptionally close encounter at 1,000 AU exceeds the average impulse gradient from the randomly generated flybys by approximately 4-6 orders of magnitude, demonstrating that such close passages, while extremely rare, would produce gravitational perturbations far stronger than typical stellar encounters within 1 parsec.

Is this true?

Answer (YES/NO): YES